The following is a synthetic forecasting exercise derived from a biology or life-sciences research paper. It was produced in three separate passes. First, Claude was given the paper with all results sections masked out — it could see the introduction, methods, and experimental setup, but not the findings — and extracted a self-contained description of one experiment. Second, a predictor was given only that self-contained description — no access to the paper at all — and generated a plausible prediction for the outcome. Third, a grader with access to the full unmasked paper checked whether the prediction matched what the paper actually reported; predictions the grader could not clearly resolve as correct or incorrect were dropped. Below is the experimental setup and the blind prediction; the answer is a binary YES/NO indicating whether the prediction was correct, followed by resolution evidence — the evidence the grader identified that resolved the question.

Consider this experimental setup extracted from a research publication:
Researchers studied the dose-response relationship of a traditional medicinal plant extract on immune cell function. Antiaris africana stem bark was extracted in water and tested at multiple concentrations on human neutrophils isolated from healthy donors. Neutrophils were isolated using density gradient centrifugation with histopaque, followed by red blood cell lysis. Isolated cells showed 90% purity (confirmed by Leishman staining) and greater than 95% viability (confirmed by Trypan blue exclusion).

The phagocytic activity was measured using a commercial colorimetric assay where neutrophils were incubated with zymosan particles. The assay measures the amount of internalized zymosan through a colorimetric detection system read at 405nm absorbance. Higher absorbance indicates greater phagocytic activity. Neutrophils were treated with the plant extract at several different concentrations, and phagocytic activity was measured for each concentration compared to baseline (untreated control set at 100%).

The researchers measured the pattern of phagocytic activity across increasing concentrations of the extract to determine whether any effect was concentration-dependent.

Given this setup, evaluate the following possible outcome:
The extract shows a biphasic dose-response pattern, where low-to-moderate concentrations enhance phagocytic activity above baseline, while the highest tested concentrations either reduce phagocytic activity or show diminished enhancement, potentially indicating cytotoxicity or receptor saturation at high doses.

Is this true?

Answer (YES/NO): NO